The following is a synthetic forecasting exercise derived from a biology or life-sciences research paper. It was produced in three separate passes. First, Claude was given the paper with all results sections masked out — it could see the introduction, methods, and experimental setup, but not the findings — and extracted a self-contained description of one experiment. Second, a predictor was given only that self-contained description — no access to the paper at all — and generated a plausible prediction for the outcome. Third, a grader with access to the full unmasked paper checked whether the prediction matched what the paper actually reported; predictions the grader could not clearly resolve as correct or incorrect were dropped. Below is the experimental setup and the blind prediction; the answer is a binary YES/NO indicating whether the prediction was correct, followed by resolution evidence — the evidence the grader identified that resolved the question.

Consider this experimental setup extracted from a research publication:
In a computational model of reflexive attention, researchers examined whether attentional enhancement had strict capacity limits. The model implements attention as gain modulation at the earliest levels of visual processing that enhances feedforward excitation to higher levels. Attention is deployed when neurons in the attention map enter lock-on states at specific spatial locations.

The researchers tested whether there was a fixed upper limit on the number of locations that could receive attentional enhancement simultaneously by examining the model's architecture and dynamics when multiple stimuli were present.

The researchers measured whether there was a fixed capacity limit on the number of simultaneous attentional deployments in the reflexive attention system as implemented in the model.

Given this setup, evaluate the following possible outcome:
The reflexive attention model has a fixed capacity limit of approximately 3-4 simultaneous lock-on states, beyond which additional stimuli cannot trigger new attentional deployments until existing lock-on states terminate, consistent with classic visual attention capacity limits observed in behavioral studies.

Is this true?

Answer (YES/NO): NO